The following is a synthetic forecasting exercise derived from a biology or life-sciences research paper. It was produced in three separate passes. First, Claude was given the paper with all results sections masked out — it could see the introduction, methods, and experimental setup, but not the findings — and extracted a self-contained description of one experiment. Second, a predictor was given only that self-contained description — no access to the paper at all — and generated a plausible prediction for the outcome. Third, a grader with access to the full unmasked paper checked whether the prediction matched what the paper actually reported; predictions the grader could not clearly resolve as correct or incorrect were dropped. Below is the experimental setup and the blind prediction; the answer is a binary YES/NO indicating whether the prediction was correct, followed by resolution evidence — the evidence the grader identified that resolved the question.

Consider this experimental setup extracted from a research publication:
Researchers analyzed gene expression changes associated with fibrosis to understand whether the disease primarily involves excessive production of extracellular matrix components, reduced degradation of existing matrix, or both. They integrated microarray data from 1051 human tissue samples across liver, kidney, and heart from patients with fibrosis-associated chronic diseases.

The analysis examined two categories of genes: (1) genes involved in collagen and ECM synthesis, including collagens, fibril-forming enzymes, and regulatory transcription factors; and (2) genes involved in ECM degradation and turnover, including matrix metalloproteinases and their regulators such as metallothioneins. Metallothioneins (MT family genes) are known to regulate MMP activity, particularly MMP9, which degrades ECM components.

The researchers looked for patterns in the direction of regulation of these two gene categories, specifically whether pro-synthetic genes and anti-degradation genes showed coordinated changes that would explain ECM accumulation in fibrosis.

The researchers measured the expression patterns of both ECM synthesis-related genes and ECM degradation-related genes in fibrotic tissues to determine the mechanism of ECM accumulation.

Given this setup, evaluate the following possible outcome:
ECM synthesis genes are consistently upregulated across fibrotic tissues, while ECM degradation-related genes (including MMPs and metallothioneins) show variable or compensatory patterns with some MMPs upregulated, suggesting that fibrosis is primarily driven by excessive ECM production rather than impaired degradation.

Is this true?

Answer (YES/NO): NO